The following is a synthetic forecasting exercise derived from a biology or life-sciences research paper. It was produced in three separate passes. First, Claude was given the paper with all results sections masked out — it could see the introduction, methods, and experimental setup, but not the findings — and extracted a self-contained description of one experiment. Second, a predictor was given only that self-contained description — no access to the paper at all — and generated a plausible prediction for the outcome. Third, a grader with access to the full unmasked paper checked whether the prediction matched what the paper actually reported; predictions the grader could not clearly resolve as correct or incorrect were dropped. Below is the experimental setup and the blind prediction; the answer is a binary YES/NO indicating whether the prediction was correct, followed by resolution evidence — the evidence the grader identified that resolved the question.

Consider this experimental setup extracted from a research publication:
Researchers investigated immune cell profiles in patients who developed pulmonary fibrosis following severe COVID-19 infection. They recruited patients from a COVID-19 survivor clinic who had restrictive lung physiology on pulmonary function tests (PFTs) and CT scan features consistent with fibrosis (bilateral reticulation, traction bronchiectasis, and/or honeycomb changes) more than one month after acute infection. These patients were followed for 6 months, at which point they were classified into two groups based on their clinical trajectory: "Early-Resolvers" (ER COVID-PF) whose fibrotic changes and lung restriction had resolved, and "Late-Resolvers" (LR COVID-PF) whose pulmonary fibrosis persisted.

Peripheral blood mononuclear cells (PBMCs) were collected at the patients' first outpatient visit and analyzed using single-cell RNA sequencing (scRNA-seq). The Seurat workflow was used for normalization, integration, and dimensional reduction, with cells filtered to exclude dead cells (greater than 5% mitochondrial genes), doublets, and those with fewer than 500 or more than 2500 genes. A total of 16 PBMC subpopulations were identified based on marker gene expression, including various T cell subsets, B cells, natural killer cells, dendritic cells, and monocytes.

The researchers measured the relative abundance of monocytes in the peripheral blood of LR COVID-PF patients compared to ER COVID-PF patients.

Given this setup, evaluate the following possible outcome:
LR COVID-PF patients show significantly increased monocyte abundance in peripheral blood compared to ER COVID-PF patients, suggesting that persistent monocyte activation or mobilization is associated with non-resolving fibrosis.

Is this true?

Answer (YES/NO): NO